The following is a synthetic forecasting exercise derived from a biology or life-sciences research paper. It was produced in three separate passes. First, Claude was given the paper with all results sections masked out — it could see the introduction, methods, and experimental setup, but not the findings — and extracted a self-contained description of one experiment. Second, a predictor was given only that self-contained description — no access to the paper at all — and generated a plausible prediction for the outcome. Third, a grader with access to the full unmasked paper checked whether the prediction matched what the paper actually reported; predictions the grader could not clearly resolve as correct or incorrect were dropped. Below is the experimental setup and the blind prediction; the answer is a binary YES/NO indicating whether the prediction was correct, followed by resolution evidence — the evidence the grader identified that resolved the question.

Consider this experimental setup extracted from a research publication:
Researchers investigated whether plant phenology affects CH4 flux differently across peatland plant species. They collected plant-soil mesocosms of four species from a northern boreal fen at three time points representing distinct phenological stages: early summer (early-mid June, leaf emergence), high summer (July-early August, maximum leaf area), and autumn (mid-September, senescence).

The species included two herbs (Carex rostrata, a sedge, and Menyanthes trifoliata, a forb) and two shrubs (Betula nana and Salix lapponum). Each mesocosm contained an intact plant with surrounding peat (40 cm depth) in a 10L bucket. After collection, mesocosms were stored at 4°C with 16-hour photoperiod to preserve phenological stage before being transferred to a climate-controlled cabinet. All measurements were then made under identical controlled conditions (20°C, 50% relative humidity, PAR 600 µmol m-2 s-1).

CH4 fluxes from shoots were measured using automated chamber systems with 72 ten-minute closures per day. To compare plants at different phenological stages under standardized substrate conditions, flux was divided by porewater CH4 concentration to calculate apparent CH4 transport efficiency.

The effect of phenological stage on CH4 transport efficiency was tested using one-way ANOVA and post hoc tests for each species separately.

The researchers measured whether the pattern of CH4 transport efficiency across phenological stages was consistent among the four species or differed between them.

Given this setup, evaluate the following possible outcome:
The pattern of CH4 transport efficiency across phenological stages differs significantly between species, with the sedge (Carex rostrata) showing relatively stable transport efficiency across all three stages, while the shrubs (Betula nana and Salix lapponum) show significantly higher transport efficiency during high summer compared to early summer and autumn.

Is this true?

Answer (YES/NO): NO